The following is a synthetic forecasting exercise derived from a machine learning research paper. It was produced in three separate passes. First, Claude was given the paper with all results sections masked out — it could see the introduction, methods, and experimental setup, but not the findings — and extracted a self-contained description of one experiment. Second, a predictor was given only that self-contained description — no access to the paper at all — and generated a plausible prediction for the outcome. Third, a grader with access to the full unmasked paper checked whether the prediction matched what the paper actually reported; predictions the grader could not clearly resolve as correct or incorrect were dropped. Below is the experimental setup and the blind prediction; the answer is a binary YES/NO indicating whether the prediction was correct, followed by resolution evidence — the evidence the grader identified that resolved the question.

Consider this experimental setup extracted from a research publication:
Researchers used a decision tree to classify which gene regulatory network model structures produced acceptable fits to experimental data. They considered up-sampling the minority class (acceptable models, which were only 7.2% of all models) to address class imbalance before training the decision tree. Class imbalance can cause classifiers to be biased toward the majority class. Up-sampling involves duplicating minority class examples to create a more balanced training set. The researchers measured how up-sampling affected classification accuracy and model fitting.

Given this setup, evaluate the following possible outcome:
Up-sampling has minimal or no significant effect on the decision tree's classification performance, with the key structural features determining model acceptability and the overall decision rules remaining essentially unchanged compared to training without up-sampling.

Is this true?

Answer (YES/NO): YES